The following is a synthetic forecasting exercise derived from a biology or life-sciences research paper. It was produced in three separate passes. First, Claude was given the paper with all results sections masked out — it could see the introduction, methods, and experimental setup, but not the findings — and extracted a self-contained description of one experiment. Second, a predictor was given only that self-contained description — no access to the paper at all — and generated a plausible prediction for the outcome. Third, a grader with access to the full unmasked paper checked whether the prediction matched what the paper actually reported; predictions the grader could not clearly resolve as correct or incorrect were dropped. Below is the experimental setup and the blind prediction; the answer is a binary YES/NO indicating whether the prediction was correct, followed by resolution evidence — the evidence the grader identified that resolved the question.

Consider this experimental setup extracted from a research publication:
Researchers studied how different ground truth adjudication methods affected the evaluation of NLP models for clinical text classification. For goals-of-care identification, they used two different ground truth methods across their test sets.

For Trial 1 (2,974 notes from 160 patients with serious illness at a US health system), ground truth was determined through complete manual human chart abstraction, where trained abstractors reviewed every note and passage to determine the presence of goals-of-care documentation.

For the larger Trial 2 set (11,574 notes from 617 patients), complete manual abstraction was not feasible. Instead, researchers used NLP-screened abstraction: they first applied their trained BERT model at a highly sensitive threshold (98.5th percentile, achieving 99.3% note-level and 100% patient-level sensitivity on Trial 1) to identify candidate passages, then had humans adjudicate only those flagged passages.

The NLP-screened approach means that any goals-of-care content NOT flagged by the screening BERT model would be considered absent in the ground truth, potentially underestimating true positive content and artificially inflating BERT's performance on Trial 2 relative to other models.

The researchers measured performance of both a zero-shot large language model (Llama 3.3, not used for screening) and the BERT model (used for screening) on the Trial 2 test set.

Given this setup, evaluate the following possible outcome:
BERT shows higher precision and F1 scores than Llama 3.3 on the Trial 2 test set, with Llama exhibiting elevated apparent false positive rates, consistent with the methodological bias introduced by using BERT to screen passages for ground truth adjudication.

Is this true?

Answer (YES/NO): NO